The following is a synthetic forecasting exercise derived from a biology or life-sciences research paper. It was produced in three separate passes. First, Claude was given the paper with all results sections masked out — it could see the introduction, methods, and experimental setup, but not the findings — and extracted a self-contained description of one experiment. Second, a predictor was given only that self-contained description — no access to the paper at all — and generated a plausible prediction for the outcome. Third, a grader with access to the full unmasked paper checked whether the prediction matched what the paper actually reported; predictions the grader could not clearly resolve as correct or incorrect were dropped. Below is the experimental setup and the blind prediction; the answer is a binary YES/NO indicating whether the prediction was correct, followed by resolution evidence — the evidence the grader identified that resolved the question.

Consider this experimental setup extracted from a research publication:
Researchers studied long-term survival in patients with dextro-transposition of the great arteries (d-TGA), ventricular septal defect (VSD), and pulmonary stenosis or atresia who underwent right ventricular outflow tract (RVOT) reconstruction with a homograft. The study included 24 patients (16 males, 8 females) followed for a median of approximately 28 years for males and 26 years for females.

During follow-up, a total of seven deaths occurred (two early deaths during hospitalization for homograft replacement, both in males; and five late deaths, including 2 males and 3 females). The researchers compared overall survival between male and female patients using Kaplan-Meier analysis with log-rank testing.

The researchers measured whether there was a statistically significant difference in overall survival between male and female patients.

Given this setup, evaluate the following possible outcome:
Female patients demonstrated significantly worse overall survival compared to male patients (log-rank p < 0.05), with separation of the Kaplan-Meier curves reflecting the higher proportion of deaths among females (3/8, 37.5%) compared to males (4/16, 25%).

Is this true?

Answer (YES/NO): NO